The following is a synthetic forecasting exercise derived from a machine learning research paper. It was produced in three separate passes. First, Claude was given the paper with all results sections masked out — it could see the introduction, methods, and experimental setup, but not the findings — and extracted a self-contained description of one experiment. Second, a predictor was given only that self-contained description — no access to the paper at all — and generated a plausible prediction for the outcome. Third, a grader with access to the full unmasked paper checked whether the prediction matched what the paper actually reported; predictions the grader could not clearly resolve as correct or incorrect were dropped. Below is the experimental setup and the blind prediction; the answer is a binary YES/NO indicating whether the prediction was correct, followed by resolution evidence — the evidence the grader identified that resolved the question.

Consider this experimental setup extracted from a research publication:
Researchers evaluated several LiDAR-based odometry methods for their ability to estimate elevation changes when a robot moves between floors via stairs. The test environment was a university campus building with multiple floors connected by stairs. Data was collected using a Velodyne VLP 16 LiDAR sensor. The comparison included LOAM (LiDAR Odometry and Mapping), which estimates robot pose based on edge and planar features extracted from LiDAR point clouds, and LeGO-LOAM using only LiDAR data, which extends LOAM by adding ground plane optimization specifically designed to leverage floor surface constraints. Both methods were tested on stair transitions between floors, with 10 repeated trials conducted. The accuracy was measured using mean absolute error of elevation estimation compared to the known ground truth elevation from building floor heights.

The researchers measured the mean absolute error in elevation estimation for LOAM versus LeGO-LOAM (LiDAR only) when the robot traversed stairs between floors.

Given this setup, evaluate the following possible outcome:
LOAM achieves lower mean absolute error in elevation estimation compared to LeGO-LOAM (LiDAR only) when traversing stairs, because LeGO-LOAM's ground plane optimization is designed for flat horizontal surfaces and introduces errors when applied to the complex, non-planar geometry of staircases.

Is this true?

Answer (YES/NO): YES